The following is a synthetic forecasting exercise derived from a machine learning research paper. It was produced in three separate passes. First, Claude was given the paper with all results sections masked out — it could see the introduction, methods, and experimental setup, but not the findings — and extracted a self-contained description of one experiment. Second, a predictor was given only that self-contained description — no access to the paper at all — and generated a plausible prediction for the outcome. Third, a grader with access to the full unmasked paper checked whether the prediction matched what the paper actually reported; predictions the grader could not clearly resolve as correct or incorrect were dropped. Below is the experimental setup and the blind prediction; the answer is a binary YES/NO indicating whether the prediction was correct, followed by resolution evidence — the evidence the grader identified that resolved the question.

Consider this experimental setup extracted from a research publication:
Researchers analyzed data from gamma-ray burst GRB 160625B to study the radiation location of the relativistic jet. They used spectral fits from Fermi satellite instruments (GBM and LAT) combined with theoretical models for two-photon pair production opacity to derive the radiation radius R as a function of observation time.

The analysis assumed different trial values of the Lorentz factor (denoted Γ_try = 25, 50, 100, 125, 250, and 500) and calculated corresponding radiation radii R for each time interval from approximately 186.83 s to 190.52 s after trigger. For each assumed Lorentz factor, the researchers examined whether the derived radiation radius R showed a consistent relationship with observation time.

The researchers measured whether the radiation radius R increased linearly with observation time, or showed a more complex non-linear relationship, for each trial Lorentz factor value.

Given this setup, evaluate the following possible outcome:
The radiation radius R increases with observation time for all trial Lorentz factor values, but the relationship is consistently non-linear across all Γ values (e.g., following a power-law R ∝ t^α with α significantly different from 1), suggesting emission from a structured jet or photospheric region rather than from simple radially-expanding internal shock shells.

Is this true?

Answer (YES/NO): NO